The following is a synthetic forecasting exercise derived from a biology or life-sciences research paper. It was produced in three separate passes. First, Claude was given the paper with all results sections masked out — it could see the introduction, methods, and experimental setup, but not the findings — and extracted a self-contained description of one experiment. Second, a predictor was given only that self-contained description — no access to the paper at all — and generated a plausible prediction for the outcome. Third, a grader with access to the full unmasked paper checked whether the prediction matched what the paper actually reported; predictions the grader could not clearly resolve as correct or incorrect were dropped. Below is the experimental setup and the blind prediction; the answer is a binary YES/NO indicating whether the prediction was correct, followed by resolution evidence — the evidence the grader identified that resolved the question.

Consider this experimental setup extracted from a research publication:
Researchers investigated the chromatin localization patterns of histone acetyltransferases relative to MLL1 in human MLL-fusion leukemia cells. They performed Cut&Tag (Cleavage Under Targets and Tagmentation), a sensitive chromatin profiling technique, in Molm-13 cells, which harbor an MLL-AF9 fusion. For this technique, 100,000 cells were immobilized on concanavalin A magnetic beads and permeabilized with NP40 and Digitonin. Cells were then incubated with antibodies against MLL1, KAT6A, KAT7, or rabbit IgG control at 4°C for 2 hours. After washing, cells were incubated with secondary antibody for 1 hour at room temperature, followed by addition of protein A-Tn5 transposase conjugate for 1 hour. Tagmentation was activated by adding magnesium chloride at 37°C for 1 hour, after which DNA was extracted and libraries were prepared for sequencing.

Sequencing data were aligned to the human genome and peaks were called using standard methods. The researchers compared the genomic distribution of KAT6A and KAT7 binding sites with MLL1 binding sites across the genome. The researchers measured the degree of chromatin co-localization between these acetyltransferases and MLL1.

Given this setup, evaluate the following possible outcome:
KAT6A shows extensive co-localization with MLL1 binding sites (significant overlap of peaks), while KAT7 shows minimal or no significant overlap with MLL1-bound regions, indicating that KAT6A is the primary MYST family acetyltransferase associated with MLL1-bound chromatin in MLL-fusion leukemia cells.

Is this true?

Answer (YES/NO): NO